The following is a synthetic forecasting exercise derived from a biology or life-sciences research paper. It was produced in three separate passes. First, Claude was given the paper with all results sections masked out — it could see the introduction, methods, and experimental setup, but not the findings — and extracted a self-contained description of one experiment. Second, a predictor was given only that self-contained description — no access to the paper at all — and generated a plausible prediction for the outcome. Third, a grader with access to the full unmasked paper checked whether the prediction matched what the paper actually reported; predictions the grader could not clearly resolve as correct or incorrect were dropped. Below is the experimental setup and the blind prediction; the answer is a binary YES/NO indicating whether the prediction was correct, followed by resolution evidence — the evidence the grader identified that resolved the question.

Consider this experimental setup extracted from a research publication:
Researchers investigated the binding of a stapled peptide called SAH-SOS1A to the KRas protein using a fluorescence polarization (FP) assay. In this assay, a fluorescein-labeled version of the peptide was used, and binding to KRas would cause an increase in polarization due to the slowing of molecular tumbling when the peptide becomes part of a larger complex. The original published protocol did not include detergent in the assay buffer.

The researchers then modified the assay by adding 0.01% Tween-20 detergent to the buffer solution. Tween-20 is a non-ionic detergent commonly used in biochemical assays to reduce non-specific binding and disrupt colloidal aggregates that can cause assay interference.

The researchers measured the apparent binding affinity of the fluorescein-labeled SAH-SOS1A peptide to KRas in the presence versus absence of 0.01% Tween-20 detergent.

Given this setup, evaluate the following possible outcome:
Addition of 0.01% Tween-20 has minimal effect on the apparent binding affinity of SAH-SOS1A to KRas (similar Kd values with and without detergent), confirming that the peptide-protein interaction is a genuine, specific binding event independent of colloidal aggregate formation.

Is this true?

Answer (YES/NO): NO